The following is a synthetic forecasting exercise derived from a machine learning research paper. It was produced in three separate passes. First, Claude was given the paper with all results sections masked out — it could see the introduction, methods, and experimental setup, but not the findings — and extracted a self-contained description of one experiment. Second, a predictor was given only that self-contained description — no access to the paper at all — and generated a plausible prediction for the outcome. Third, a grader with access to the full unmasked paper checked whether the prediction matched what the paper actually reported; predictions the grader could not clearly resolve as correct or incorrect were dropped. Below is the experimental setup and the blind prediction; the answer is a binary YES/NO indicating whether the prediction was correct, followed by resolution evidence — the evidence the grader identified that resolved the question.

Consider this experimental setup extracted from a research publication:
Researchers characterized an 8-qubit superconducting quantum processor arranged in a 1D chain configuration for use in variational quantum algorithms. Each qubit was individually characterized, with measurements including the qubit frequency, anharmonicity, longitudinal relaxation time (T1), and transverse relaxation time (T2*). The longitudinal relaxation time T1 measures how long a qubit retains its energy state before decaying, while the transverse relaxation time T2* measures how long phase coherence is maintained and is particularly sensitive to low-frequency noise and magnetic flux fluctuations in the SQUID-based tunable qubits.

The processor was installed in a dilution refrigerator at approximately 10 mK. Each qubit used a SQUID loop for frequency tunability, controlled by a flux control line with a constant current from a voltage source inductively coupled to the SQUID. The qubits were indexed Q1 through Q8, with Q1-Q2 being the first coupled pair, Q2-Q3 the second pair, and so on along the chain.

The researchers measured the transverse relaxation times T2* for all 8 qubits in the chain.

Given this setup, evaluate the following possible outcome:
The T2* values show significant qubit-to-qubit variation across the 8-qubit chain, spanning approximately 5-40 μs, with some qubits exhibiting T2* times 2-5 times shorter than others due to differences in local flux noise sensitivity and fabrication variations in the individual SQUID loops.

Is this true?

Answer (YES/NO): NO